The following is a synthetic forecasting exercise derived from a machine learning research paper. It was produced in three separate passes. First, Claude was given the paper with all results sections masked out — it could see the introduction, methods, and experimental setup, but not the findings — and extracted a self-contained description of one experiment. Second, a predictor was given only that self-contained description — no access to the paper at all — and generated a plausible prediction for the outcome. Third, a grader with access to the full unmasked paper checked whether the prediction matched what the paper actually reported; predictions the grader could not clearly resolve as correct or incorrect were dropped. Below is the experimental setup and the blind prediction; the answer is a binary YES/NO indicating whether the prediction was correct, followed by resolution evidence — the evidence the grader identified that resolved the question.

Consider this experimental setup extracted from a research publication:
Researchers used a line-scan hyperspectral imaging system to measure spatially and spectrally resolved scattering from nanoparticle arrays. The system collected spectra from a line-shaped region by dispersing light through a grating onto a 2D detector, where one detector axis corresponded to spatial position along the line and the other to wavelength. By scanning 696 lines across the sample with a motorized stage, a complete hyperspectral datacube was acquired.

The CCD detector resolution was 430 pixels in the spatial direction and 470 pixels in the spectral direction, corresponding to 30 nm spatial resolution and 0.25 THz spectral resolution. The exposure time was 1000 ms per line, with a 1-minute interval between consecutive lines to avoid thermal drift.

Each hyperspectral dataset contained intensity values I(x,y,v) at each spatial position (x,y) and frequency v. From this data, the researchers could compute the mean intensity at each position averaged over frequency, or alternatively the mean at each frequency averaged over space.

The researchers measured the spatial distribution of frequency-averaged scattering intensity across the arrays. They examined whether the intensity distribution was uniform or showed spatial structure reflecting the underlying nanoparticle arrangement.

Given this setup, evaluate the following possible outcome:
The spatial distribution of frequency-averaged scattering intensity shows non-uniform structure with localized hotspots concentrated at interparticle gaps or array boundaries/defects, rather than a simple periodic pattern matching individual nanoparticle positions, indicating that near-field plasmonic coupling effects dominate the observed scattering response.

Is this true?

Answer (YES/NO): NO